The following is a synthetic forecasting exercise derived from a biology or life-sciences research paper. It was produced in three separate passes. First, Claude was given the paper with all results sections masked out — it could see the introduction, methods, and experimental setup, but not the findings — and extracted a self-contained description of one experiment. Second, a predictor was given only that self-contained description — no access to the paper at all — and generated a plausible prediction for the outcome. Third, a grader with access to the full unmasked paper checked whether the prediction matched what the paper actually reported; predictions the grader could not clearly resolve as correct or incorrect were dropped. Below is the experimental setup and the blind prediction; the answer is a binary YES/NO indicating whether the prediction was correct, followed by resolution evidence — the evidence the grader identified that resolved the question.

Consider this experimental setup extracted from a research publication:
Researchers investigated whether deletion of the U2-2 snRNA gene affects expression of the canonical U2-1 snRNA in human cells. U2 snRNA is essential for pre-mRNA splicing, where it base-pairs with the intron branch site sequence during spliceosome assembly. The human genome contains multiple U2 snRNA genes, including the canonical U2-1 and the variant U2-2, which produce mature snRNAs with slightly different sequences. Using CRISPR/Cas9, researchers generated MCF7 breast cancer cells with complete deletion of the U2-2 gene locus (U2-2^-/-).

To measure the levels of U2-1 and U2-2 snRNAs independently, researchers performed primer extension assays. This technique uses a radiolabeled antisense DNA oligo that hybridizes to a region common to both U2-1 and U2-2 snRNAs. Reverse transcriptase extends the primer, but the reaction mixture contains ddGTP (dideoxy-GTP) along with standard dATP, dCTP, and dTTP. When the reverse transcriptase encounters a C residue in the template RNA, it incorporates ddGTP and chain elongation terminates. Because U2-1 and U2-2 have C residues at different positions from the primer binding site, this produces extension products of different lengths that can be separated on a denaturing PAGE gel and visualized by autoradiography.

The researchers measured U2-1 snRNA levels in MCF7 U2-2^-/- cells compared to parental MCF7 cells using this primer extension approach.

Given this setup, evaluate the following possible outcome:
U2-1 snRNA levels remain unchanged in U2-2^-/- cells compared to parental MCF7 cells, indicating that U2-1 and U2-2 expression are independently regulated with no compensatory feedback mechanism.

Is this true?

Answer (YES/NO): NO